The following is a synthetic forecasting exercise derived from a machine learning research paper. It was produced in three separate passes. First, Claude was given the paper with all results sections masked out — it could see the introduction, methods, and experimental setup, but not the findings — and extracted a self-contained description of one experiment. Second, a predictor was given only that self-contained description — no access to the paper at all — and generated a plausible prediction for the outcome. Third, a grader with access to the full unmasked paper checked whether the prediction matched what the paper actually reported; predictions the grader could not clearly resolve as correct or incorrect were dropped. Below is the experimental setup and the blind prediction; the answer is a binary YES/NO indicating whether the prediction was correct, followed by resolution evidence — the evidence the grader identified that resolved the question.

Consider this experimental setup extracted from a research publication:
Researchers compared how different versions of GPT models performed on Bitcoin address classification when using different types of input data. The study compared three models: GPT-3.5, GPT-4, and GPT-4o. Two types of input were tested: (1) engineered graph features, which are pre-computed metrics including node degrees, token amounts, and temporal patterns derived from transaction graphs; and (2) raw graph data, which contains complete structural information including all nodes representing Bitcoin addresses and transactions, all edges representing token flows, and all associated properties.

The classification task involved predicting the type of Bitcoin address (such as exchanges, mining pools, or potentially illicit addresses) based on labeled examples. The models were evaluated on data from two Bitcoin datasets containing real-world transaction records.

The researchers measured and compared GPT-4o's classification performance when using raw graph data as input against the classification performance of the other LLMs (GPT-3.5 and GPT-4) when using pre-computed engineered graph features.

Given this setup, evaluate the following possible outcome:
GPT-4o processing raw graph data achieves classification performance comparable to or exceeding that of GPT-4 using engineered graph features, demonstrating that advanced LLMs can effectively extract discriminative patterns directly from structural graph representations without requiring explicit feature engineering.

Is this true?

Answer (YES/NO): YES